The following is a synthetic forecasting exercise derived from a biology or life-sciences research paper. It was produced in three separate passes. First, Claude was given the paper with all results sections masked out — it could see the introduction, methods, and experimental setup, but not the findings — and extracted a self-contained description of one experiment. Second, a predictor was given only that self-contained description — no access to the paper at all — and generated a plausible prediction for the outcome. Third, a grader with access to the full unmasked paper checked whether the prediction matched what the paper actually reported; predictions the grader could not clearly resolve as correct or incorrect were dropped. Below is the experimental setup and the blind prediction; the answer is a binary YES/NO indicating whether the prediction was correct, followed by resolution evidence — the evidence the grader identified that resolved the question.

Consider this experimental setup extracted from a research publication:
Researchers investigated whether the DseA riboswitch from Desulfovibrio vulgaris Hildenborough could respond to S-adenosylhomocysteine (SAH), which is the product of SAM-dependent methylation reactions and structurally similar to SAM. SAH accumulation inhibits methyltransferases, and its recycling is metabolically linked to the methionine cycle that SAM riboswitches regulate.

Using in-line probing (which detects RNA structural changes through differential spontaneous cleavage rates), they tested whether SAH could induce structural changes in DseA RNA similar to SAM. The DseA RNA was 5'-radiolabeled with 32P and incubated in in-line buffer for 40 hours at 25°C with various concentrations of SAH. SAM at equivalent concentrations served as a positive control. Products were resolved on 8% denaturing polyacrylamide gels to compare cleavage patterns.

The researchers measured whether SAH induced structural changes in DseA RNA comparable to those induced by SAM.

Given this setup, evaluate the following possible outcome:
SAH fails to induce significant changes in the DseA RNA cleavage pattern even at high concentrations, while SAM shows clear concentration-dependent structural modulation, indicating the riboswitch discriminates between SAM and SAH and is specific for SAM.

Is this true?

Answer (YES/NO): YES